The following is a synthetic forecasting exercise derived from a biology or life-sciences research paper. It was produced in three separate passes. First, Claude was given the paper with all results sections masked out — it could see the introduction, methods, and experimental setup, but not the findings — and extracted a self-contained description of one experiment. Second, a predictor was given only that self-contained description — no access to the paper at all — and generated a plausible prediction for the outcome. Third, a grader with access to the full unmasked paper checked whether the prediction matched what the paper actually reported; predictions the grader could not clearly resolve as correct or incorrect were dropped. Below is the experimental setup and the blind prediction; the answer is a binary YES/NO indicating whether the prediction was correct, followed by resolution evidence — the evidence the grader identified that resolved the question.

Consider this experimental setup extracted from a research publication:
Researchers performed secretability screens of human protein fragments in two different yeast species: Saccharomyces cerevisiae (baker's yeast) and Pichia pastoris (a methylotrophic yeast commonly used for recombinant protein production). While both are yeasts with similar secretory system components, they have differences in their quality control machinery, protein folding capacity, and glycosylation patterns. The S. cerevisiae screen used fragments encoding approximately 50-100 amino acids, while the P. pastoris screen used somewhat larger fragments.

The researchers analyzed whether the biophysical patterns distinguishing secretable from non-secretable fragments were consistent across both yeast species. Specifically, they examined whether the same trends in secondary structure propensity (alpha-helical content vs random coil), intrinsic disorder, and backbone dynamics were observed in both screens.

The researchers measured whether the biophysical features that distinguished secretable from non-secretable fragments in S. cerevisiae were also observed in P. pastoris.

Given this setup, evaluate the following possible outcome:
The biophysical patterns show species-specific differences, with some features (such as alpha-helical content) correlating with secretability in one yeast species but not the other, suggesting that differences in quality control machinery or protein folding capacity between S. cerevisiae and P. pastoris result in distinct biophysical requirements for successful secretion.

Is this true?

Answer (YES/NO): NO